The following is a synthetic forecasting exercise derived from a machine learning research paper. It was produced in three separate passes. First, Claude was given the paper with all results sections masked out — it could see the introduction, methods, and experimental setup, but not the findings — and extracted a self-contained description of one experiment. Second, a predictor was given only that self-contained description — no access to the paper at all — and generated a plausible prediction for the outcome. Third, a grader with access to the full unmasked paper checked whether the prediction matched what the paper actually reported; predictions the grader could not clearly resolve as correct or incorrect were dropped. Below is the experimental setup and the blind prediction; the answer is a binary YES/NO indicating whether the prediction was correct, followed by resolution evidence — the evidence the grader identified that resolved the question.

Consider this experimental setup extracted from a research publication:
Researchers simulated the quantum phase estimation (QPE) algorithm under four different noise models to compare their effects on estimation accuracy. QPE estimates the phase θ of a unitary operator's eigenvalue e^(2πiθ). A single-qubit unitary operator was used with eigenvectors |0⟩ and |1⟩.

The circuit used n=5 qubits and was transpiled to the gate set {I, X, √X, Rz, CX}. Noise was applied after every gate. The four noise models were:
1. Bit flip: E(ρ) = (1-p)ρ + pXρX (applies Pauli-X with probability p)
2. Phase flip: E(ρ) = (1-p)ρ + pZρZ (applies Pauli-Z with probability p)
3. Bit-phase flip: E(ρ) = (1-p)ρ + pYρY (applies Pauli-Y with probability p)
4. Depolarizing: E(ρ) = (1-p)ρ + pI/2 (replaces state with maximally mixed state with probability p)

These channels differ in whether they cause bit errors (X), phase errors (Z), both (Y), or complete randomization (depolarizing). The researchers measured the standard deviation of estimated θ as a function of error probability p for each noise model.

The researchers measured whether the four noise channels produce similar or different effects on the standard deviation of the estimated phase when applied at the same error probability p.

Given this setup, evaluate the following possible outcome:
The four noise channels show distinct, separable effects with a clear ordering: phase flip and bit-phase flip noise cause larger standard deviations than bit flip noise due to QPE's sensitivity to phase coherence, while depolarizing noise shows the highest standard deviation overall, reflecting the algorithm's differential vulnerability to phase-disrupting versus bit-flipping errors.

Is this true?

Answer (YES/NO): NO